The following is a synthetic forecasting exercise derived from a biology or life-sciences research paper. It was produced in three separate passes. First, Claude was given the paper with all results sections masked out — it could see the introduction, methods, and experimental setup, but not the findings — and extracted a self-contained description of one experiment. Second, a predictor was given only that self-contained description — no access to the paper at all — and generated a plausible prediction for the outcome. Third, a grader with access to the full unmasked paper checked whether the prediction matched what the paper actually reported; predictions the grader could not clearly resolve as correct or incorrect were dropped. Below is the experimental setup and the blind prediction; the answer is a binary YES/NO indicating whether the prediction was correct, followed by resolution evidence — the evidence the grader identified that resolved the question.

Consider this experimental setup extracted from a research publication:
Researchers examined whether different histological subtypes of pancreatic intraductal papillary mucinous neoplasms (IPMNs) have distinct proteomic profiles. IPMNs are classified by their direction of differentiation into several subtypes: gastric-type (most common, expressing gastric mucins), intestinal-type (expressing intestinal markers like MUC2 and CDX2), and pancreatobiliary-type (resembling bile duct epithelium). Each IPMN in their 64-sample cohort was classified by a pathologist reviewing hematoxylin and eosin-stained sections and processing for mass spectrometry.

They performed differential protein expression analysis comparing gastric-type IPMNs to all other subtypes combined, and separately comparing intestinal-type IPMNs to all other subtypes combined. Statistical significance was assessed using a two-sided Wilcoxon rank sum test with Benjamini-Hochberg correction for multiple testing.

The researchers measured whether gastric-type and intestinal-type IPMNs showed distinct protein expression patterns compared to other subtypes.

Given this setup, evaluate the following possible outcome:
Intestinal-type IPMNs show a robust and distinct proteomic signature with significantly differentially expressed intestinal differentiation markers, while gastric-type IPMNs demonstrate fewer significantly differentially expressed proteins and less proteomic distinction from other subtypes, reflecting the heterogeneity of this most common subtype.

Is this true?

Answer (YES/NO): NO